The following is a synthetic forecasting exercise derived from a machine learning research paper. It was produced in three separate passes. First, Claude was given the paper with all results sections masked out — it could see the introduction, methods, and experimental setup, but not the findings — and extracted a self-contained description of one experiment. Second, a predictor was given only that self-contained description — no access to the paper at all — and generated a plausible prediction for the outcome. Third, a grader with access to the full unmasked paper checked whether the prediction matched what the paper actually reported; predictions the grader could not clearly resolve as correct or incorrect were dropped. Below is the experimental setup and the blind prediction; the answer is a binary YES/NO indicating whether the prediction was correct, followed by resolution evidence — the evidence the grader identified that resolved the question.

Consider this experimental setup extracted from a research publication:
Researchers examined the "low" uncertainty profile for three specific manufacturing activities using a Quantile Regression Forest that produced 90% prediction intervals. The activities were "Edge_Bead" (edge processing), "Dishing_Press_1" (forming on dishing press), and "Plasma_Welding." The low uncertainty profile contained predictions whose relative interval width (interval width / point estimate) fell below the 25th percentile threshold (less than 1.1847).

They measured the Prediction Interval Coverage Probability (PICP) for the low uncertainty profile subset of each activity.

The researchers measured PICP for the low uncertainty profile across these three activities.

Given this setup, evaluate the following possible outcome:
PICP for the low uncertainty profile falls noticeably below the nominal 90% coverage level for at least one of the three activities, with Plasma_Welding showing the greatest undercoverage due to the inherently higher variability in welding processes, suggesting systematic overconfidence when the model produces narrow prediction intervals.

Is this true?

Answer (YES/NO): NO